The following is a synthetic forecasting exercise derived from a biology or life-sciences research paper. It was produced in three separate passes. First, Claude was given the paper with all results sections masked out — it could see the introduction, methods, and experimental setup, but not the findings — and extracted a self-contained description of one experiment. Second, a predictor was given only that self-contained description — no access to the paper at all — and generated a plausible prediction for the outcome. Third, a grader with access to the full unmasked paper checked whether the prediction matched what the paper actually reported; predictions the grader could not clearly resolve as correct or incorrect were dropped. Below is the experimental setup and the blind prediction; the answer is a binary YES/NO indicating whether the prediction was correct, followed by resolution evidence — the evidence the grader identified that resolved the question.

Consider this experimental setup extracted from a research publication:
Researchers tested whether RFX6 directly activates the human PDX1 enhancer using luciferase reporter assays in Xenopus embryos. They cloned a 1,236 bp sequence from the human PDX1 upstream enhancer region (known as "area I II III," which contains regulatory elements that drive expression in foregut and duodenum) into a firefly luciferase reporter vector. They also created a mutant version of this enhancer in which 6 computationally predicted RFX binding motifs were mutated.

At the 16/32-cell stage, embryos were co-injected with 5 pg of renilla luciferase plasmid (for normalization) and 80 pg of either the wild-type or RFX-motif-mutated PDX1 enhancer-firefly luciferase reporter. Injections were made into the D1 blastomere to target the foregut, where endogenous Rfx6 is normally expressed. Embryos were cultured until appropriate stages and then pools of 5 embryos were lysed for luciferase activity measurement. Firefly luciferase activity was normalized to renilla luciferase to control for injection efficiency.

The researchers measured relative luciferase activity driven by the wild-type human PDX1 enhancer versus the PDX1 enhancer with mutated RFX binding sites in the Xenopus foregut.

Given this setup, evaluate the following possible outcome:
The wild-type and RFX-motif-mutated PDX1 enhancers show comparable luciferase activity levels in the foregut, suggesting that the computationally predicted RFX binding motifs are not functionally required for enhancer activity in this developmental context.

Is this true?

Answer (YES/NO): NO